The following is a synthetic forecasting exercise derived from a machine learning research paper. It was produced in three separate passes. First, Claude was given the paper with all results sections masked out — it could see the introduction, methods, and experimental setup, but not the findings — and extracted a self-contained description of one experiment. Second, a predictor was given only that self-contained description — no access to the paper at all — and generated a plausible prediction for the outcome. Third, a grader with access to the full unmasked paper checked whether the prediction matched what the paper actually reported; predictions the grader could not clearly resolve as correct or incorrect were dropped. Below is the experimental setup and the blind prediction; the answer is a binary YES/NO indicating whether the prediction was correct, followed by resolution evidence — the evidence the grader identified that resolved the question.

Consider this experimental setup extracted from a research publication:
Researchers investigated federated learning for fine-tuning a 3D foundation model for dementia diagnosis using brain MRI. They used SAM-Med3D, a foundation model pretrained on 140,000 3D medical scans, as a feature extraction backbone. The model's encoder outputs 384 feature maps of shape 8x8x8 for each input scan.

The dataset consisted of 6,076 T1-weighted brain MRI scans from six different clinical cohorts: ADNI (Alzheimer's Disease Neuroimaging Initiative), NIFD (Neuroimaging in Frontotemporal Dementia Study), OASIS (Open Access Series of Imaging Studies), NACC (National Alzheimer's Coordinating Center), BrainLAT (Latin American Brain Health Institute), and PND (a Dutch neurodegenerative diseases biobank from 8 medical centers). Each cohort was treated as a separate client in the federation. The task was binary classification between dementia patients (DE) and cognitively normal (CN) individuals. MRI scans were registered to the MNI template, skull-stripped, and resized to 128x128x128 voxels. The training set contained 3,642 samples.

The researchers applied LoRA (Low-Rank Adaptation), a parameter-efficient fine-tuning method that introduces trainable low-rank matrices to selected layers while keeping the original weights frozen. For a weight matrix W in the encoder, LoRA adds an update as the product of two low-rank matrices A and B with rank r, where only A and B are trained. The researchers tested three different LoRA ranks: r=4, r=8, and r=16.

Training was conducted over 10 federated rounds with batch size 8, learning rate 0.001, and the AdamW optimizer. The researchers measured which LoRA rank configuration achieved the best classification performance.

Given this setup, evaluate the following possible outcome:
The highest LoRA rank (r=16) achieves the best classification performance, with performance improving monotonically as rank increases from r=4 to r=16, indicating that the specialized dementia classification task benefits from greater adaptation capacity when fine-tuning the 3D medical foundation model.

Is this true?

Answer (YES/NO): NO